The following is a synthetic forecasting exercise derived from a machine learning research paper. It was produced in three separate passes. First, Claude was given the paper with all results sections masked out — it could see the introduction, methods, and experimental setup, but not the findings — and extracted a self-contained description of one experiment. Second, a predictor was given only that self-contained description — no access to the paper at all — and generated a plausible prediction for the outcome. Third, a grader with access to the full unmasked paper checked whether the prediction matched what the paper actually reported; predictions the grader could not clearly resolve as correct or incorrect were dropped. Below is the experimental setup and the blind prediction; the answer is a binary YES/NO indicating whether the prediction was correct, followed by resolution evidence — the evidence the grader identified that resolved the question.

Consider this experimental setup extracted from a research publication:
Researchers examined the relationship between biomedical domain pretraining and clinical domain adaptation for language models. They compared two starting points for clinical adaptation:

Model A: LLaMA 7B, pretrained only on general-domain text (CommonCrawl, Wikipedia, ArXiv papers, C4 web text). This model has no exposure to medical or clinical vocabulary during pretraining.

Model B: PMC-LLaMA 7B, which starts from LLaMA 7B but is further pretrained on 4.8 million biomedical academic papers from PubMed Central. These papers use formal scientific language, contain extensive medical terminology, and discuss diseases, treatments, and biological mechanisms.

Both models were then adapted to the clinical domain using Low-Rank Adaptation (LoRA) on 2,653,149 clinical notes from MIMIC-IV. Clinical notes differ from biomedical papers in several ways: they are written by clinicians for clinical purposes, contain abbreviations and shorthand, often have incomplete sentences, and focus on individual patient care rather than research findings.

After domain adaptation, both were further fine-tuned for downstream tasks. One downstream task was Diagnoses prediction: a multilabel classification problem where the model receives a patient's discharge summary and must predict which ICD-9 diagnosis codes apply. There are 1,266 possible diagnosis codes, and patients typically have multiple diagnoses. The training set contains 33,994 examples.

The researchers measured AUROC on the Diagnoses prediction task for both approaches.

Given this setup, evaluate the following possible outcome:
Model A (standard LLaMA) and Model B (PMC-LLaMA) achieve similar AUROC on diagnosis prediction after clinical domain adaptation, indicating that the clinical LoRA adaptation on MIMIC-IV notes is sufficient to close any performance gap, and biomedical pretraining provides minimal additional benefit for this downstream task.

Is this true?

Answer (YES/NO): NO